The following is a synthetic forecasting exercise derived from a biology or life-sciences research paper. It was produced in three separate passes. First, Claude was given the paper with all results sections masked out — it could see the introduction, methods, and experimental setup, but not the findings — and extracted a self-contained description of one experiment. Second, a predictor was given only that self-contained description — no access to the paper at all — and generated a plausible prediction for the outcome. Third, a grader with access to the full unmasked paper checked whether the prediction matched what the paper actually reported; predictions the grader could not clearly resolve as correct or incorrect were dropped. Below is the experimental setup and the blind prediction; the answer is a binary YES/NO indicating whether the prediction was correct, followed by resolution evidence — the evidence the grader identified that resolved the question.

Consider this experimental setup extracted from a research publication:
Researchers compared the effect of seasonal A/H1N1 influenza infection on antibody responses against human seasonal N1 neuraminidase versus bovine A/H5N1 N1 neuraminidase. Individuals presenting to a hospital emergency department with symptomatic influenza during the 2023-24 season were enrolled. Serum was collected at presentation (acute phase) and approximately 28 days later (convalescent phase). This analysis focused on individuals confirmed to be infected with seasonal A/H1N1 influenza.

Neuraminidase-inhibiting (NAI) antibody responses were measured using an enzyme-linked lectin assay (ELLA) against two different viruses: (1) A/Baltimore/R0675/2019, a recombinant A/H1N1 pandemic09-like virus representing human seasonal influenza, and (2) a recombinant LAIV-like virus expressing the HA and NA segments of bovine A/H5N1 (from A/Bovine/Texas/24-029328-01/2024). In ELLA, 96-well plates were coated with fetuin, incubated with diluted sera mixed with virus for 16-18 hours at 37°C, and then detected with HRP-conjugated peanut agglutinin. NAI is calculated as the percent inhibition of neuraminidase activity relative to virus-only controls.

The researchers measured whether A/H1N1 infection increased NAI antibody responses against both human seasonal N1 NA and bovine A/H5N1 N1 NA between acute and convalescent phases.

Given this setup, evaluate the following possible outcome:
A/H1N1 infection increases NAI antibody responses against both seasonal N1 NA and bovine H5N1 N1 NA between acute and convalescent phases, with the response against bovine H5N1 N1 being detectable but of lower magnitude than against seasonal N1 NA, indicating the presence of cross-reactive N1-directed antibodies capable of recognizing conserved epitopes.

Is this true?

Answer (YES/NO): YES